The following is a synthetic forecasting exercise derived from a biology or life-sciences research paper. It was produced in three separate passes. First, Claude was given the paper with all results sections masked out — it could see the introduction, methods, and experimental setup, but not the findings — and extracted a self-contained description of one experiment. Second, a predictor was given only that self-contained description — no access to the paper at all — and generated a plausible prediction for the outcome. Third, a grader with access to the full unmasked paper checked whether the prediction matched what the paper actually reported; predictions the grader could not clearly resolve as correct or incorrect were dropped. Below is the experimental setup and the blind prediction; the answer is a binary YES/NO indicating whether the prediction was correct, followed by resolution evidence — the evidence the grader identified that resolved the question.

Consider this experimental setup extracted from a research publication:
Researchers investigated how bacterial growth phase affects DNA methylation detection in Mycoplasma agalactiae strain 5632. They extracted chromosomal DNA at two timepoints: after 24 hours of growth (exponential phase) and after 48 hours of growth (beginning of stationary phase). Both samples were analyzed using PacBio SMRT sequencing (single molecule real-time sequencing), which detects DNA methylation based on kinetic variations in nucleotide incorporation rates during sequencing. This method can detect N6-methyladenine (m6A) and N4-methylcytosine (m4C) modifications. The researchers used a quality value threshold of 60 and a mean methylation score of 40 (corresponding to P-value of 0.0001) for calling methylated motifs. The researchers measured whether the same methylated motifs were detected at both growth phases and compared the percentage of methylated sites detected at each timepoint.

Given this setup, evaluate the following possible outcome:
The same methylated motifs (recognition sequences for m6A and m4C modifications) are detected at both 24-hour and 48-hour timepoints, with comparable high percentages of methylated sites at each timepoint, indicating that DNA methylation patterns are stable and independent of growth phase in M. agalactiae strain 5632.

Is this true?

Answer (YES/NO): NO